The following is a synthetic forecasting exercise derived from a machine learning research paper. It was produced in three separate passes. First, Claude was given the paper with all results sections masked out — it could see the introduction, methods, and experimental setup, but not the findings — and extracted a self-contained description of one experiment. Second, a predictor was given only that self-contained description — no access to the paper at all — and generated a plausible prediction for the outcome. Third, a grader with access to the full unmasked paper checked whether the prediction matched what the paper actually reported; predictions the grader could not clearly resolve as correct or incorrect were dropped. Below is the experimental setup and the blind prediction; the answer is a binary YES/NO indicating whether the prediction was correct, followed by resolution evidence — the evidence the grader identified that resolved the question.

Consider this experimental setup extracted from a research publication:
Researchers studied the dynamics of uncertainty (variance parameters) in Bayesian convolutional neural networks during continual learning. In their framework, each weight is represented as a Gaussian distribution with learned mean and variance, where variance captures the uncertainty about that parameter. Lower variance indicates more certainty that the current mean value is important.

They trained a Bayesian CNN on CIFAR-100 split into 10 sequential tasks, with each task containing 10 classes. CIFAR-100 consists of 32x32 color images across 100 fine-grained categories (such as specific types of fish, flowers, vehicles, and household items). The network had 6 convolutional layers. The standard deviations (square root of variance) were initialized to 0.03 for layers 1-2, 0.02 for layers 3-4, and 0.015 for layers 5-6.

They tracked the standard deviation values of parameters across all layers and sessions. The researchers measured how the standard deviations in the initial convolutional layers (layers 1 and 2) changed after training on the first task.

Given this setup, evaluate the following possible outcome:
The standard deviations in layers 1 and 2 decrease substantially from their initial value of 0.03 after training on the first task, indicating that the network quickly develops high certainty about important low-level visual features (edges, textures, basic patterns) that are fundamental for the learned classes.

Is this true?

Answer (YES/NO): YES